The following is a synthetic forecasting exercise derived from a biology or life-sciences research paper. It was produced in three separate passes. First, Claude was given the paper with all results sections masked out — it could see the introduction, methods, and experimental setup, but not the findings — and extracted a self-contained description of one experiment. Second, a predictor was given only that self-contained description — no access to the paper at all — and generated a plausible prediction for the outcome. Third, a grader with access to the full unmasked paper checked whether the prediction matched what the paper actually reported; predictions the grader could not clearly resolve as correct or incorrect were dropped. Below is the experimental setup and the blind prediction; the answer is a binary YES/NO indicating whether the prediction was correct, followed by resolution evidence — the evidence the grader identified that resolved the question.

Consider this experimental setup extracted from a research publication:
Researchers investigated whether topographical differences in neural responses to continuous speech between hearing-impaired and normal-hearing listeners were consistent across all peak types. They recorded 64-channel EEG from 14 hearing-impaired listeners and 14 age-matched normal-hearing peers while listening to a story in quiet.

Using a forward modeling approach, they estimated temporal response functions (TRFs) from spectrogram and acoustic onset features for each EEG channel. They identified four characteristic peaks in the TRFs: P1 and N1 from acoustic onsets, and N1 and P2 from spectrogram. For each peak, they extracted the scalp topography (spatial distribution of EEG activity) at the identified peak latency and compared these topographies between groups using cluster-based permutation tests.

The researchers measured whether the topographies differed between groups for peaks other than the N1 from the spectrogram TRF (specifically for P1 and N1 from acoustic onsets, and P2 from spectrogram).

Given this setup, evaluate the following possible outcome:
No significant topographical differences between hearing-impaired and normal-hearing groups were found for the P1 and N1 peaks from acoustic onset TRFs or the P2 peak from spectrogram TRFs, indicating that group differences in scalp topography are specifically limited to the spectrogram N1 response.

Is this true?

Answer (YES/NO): YES